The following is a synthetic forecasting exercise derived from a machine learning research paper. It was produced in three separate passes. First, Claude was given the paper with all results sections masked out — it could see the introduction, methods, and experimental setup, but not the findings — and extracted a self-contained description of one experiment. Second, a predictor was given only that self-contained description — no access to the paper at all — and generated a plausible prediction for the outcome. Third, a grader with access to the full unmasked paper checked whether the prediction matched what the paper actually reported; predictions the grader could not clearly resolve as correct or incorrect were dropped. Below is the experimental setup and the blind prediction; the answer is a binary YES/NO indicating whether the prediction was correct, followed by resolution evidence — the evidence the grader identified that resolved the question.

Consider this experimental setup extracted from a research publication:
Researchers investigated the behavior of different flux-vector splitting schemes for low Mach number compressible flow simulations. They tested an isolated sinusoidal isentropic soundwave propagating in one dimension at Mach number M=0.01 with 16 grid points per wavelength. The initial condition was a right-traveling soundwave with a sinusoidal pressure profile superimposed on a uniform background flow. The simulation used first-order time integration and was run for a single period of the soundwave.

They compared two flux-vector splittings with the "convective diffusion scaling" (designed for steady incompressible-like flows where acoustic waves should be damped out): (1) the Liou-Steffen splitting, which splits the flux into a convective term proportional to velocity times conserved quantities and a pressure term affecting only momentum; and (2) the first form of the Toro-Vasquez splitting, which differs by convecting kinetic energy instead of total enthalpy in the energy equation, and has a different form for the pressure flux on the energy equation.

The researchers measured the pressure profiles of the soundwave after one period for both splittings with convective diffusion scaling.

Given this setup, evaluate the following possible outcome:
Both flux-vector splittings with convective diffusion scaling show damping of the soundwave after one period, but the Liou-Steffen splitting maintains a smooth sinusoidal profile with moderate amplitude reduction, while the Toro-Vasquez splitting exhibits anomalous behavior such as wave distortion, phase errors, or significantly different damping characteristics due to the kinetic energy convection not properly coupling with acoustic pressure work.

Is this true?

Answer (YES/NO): NO